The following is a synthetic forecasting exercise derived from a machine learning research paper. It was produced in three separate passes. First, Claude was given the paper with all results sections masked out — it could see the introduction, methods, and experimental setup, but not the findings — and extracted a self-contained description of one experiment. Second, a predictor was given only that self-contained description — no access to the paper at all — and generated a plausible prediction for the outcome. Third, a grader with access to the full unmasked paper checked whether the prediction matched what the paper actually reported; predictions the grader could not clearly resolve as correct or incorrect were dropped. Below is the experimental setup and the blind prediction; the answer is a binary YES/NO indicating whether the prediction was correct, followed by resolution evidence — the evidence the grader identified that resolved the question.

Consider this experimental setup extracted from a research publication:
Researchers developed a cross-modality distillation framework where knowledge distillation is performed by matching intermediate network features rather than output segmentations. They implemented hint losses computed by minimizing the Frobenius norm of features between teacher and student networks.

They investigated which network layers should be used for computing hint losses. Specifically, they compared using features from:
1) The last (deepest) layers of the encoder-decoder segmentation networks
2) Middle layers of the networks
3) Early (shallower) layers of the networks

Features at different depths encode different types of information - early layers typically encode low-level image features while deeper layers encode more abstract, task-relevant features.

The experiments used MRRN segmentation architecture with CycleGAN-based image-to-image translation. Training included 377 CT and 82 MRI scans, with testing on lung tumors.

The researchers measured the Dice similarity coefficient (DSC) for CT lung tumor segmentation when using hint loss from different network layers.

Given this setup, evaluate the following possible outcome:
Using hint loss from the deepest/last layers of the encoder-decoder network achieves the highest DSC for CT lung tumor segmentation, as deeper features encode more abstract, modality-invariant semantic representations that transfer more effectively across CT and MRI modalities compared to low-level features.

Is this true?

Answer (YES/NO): YES